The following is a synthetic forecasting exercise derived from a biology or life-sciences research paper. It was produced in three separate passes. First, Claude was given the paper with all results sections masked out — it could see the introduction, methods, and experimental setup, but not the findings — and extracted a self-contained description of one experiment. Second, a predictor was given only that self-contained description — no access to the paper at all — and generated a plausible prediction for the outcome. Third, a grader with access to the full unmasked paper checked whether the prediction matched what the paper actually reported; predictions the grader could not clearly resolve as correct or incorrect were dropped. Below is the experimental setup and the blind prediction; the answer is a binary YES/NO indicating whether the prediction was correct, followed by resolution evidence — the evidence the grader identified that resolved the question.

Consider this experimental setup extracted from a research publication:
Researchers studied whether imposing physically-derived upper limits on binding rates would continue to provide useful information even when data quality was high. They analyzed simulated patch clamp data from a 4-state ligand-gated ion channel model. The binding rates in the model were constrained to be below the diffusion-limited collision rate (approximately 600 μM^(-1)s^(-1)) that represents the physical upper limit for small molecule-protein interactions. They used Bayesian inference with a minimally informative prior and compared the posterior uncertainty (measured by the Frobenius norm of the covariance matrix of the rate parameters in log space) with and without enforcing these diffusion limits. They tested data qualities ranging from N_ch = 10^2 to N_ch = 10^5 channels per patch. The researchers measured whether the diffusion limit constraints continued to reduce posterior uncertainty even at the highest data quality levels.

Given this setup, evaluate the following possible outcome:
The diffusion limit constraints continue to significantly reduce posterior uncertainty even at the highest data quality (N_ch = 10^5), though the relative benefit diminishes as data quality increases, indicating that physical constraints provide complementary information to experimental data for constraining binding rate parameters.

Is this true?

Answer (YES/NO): YES